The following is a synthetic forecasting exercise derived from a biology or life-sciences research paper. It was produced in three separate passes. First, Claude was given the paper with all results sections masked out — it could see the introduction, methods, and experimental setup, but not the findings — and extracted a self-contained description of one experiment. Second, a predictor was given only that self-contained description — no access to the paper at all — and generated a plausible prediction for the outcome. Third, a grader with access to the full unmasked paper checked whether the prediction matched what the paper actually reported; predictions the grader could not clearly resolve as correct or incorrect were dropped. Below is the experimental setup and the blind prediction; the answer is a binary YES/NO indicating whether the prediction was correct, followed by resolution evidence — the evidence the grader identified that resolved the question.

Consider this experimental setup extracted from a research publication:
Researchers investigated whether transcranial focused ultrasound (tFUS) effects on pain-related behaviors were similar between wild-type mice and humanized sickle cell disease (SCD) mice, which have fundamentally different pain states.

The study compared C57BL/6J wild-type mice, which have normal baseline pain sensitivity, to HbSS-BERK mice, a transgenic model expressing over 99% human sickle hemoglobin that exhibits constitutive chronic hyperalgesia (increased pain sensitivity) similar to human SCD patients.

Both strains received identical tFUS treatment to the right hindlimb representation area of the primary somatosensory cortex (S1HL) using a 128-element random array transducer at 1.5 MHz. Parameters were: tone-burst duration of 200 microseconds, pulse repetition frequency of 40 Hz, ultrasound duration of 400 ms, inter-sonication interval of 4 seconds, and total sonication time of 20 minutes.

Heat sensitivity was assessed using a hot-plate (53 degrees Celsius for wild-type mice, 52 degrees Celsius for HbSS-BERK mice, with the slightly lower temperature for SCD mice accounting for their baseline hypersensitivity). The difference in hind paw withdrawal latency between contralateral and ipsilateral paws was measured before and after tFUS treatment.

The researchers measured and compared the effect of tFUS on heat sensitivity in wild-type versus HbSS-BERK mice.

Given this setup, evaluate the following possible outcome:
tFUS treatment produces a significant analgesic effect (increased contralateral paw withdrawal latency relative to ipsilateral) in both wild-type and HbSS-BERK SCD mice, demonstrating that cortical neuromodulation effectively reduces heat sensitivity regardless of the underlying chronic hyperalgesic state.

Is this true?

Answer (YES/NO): YES